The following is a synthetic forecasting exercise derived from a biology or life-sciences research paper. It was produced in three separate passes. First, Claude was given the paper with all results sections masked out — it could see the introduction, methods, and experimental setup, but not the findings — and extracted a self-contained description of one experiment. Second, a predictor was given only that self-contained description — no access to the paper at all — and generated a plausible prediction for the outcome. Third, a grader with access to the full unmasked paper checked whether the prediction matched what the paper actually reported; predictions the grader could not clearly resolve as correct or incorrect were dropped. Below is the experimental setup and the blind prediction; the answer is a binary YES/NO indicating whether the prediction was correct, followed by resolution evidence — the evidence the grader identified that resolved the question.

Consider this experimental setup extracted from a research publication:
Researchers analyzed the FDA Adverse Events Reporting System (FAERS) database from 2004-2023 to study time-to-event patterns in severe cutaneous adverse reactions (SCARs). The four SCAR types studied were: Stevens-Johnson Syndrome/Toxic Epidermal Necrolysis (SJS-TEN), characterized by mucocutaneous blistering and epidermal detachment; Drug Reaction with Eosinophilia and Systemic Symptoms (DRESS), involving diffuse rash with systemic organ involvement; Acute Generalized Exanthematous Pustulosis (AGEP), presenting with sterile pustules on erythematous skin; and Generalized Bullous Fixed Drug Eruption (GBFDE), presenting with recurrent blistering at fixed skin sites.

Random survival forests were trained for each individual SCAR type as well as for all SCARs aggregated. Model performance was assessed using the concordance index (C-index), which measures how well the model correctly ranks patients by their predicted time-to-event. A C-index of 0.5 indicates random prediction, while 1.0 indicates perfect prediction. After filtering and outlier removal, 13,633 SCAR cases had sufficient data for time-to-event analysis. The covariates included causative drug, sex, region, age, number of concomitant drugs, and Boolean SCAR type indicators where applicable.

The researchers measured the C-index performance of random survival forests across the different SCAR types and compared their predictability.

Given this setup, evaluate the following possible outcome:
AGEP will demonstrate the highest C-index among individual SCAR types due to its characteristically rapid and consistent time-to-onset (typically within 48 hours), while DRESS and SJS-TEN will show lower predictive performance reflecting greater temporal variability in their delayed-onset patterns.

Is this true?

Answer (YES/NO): NO